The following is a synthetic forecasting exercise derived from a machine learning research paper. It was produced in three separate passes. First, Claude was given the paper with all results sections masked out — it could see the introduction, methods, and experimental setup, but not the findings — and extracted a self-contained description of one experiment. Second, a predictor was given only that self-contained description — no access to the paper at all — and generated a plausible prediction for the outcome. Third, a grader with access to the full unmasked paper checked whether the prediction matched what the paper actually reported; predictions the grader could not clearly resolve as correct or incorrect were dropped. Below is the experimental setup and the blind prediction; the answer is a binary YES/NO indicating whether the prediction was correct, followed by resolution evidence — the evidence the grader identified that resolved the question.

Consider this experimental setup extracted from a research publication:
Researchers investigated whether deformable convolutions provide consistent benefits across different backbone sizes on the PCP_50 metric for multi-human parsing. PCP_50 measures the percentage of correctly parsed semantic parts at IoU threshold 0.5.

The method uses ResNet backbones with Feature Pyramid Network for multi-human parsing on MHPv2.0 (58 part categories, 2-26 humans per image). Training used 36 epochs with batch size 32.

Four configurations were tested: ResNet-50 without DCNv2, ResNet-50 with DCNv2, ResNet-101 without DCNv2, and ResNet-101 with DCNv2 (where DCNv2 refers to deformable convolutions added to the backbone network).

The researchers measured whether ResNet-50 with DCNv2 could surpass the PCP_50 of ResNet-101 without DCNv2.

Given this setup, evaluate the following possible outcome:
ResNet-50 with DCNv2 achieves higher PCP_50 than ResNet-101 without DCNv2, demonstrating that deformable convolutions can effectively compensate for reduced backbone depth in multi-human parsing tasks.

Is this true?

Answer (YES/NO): YES